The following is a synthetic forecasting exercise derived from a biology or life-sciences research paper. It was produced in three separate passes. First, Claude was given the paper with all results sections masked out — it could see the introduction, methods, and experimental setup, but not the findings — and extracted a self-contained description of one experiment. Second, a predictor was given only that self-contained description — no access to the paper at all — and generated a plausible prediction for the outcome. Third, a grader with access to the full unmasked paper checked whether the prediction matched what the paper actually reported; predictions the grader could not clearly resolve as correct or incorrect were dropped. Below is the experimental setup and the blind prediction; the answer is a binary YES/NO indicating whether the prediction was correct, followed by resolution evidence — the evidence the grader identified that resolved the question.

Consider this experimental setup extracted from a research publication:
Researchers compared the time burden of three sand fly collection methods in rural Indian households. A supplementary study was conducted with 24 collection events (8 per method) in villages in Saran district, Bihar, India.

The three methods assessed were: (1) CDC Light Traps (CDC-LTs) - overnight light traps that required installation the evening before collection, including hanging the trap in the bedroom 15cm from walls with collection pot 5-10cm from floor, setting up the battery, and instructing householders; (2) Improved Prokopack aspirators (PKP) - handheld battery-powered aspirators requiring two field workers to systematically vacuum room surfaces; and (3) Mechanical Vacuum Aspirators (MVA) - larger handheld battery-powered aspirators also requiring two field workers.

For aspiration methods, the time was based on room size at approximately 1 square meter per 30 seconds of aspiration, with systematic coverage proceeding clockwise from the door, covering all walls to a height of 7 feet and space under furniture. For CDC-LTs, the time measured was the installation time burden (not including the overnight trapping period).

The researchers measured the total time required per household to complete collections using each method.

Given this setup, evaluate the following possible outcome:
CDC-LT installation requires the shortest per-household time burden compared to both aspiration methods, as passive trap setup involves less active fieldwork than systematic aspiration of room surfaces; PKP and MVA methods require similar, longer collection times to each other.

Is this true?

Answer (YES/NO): YES